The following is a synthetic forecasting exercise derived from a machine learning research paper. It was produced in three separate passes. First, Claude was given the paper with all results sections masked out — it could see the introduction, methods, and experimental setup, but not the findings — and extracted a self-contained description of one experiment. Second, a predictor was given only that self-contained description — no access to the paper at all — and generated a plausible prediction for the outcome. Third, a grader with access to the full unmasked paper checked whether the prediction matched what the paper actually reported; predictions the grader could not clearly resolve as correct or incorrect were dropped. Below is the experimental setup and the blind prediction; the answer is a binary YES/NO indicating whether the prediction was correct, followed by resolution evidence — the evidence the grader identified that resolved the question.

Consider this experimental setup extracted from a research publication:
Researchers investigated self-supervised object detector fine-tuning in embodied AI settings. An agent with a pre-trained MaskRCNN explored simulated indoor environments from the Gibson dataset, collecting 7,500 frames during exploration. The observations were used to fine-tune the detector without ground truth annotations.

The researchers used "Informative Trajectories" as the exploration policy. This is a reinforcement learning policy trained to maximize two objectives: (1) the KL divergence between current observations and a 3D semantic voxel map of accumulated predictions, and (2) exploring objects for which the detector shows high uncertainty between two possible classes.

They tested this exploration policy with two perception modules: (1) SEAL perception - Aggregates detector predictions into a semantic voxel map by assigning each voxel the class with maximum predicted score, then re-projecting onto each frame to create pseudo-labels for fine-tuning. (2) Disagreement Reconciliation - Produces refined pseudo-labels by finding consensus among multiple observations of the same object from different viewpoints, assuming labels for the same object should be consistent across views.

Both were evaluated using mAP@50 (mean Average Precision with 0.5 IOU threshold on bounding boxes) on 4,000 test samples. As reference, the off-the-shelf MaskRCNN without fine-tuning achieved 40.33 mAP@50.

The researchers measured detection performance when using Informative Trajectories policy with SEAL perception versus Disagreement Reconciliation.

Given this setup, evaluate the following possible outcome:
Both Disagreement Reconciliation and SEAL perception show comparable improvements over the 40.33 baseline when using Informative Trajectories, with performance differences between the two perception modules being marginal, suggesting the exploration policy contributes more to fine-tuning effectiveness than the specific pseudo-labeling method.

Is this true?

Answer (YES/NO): YES